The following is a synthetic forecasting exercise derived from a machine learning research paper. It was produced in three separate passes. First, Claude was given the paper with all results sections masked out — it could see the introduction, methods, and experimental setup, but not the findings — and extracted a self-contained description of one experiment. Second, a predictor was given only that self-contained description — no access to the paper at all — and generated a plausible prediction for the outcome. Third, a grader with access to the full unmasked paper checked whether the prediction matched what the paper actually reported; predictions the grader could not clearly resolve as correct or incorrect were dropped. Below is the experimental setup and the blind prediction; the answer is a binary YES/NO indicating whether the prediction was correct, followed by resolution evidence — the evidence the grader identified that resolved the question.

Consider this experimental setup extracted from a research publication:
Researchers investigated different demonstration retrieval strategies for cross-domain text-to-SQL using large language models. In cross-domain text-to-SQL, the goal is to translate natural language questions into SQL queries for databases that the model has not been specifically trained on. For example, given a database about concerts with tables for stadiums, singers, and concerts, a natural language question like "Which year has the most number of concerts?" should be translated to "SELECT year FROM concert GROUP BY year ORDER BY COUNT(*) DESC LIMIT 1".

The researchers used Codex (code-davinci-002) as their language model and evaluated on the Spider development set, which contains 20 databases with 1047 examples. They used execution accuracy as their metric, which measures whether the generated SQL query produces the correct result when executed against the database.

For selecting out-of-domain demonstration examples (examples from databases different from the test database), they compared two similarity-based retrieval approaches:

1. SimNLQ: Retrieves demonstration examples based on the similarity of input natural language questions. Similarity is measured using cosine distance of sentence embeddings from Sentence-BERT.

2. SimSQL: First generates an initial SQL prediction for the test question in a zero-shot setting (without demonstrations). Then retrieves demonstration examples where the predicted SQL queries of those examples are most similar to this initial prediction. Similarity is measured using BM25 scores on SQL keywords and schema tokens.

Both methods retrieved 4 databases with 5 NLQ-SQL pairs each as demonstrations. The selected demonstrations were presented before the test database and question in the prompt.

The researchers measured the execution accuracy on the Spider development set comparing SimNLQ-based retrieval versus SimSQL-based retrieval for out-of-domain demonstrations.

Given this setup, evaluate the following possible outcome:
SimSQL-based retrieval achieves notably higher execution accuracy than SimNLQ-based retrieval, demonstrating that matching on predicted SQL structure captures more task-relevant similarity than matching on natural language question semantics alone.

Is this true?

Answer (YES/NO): NO